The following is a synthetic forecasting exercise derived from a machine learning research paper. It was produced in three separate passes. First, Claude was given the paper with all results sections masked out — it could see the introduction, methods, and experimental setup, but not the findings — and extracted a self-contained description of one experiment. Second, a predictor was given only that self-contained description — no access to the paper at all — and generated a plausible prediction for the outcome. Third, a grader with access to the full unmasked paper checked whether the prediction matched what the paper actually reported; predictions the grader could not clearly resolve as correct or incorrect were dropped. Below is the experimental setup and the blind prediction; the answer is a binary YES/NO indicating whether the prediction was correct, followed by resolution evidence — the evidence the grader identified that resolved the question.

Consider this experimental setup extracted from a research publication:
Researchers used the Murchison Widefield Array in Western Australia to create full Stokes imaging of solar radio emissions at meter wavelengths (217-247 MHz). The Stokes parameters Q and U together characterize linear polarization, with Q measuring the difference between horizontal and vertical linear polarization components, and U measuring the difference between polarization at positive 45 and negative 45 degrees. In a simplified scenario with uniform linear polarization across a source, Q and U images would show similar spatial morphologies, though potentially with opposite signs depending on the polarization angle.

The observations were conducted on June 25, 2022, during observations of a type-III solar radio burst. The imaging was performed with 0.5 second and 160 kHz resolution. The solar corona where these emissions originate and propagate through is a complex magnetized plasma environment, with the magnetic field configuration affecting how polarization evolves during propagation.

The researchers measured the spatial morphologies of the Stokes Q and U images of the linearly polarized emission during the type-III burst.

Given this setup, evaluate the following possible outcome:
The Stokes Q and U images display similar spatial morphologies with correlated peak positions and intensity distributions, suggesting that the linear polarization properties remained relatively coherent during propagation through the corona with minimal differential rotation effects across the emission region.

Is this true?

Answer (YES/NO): NO